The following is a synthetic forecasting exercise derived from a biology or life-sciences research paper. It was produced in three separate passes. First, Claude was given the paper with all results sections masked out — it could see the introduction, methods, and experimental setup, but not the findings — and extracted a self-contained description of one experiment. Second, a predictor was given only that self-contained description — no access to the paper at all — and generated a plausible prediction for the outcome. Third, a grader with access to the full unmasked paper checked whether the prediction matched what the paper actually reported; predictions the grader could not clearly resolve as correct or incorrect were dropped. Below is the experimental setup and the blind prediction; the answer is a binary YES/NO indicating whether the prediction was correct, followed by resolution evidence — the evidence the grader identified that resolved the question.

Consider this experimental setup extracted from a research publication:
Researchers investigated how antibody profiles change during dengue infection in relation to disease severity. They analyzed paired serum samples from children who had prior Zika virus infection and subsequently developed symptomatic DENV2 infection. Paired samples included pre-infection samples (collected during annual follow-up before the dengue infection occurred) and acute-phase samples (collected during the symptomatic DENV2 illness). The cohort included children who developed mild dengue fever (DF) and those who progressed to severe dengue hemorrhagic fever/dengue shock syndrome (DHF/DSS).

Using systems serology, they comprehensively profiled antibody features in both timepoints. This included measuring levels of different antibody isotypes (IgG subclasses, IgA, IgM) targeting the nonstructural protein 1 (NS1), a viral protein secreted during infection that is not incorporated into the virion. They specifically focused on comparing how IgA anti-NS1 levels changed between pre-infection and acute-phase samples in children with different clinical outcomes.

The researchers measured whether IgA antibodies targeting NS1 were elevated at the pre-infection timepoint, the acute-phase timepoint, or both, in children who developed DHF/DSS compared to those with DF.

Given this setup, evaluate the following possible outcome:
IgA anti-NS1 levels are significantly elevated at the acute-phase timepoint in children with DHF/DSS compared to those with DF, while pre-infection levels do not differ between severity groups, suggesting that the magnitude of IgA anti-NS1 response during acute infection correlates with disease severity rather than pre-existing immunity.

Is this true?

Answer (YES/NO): NO